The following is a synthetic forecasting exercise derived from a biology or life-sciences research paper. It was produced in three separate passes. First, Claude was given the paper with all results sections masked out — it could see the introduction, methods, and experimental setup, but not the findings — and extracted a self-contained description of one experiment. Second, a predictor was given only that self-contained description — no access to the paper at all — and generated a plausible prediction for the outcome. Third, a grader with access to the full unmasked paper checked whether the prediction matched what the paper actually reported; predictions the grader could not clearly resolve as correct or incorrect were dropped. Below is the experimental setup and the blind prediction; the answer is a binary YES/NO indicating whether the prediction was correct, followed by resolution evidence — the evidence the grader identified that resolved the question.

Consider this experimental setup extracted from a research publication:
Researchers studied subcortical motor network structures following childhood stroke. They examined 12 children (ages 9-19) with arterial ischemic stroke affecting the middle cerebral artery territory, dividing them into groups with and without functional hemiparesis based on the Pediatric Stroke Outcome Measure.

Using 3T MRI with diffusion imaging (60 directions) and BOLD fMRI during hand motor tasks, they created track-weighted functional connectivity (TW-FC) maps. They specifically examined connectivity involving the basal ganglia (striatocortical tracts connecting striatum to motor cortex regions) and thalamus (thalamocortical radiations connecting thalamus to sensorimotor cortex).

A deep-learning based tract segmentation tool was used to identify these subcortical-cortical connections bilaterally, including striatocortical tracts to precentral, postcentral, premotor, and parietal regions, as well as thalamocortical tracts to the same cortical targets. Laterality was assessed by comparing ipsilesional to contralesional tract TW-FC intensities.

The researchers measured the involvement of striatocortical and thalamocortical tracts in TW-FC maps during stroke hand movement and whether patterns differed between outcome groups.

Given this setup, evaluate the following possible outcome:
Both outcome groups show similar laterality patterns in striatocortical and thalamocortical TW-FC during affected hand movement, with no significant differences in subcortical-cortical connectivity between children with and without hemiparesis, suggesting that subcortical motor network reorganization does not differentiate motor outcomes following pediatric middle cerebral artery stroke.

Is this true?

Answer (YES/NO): NO